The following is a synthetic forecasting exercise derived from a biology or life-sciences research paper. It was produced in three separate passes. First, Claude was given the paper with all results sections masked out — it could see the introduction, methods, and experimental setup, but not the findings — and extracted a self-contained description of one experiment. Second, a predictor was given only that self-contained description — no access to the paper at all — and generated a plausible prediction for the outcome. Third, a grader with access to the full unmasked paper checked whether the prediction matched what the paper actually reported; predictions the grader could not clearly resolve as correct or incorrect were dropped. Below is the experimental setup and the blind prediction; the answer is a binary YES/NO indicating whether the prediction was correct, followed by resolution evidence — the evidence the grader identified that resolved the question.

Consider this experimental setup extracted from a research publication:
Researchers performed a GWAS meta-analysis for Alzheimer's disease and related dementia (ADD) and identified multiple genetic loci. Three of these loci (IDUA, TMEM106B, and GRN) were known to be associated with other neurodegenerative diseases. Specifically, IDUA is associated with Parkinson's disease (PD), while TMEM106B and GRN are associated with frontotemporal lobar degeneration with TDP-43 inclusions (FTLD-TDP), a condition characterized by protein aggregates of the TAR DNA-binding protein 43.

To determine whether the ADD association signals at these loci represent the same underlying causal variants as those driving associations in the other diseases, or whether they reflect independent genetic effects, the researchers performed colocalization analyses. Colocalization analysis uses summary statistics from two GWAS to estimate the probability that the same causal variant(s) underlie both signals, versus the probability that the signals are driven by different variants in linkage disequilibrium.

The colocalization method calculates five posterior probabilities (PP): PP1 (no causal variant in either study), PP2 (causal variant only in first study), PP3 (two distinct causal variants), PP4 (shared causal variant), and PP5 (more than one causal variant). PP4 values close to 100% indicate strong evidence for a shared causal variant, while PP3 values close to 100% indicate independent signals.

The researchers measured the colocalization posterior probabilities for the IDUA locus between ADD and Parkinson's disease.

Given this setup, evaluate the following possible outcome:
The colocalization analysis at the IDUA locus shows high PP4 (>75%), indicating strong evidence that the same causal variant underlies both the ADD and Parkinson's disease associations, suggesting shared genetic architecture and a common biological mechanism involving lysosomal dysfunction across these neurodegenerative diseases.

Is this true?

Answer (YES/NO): NO